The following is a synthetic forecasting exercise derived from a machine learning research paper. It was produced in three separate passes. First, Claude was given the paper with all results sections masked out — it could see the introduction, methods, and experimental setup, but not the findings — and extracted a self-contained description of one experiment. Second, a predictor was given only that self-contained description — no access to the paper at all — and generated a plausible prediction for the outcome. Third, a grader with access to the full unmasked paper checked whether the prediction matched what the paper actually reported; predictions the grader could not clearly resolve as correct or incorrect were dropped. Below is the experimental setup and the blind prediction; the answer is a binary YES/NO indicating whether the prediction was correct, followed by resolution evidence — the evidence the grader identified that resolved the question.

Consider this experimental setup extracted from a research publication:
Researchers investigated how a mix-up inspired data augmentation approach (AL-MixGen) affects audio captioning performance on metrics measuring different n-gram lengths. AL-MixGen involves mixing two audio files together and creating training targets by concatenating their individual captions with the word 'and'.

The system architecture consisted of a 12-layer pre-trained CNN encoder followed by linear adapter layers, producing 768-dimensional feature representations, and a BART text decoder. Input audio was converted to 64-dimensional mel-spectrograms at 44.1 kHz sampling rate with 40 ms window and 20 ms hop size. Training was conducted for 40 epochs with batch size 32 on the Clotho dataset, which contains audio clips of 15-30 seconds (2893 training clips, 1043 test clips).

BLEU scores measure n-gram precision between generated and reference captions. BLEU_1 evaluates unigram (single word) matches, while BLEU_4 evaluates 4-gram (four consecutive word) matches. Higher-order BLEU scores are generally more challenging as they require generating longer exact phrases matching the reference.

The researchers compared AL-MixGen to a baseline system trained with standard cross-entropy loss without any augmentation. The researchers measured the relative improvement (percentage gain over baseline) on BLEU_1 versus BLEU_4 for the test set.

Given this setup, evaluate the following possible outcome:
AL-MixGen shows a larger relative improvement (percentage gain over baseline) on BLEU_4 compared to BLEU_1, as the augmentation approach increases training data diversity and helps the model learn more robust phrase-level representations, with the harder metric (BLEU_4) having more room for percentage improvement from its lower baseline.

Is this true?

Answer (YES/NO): YES